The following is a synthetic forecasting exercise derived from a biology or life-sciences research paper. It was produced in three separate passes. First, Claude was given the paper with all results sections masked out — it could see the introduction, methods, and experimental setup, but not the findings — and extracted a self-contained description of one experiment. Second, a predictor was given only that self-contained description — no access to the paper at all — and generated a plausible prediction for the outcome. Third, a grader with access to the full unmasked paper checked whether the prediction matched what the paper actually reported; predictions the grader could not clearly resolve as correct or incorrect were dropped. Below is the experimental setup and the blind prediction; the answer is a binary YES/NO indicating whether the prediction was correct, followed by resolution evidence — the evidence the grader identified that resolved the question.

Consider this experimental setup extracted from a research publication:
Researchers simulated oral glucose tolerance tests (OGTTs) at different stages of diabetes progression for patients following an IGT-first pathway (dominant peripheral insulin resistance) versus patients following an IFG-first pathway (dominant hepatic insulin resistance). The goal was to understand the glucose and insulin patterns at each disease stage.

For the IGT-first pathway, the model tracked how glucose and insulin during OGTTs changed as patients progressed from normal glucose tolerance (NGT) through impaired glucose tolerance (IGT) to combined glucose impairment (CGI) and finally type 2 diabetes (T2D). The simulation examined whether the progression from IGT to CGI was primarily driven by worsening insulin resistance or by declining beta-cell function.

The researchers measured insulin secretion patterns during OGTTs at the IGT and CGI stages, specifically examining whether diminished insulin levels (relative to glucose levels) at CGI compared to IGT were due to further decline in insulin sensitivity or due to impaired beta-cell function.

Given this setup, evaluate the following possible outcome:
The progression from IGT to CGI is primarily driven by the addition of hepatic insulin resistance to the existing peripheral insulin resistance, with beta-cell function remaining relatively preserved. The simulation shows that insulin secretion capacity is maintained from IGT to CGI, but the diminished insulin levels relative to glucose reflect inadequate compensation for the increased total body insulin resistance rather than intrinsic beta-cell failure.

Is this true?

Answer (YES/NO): NO